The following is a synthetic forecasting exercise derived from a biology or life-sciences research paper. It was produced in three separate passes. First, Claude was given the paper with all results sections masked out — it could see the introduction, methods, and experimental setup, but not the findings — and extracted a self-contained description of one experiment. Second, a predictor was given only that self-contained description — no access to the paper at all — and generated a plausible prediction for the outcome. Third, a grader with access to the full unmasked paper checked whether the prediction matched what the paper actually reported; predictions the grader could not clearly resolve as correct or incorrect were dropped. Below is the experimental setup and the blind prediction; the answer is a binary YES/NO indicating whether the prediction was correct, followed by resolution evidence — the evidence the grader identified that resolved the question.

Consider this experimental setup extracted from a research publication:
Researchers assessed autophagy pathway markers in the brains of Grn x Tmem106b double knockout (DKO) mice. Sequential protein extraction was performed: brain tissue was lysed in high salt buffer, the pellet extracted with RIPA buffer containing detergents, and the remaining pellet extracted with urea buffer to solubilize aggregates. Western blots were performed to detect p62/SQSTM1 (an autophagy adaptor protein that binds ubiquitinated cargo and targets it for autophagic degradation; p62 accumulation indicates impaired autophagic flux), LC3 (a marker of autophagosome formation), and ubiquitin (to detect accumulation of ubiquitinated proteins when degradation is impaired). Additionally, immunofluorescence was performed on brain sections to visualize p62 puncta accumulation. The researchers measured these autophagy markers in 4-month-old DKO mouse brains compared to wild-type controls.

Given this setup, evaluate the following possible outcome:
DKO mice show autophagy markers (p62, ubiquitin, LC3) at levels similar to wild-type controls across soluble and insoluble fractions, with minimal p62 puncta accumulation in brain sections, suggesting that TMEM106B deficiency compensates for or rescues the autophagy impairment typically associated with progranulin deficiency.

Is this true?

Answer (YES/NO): NO